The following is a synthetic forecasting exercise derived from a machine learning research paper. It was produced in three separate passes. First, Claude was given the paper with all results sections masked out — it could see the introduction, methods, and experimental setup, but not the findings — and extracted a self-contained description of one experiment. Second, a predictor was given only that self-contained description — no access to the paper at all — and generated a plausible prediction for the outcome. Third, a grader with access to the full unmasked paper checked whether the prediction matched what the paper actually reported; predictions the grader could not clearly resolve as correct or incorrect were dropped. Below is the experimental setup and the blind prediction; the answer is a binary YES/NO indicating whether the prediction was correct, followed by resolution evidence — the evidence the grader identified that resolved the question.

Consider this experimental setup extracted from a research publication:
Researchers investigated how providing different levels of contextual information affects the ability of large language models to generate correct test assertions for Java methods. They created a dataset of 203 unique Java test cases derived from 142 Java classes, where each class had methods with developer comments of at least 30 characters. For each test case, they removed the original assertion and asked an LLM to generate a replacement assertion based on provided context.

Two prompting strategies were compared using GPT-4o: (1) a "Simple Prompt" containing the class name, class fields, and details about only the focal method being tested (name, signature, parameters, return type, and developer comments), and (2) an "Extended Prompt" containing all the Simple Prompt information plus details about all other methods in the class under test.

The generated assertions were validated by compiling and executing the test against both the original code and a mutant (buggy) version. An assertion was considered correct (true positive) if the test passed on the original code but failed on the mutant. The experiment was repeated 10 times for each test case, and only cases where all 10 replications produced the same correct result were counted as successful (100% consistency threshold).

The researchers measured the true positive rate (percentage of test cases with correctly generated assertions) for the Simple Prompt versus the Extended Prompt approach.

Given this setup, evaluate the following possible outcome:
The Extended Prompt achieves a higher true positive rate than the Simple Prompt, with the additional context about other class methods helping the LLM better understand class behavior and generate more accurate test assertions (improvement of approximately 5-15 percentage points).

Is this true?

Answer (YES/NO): NO